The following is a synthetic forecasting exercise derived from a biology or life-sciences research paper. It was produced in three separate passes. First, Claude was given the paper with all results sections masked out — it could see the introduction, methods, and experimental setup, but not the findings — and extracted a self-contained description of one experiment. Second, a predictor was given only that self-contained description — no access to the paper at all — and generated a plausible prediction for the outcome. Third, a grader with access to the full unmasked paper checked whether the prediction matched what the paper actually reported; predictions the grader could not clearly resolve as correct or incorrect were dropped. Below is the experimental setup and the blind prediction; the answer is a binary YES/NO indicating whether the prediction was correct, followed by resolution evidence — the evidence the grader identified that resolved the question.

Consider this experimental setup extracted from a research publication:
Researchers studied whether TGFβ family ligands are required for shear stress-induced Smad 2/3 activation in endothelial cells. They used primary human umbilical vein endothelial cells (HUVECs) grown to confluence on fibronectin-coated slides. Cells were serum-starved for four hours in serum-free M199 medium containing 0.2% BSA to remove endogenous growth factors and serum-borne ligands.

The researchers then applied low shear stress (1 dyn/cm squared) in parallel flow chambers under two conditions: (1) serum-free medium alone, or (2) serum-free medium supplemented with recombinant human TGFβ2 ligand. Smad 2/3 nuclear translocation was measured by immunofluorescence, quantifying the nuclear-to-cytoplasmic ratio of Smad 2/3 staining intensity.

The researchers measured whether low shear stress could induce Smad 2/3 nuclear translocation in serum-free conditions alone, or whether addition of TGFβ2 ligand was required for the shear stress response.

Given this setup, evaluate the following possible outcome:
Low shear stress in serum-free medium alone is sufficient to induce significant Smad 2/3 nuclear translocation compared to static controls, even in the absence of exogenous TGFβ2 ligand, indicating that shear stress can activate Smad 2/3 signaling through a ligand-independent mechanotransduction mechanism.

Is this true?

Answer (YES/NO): NO